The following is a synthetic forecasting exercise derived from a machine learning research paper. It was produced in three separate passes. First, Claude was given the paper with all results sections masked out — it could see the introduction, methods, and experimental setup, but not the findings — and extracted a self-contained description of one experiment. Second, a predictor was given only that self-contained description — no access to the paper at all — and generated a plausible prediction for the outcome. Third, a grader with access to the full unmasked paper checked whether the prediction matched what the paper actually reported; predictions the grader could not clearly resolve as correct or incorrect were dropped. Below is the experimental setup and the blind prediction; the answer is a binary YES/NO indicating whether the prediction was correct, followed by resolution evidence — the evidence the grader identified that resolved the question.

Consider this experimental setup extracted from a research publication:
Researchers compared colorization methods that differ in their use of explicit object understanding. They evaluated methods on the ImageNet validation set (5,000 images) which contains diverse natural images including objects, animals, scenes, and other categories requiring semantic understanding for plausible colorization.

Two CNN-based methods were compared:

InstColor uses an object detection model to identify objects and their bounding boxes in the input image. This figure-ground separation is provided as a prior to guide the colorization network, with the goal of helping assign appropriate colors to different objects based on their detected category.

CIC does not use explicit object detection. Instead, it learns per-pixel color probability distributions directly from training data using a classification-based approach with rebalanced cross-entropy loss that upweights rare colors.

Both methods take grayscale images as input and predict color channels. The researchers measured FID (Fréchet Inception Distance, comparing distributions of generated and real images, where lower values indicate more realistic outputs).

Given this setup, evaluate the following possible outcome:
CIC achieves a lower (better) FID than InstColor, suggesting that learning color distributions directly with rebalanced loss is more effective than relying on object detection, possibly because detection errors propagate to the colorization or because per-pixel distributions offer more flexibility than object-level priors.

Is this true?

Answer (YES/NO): NO